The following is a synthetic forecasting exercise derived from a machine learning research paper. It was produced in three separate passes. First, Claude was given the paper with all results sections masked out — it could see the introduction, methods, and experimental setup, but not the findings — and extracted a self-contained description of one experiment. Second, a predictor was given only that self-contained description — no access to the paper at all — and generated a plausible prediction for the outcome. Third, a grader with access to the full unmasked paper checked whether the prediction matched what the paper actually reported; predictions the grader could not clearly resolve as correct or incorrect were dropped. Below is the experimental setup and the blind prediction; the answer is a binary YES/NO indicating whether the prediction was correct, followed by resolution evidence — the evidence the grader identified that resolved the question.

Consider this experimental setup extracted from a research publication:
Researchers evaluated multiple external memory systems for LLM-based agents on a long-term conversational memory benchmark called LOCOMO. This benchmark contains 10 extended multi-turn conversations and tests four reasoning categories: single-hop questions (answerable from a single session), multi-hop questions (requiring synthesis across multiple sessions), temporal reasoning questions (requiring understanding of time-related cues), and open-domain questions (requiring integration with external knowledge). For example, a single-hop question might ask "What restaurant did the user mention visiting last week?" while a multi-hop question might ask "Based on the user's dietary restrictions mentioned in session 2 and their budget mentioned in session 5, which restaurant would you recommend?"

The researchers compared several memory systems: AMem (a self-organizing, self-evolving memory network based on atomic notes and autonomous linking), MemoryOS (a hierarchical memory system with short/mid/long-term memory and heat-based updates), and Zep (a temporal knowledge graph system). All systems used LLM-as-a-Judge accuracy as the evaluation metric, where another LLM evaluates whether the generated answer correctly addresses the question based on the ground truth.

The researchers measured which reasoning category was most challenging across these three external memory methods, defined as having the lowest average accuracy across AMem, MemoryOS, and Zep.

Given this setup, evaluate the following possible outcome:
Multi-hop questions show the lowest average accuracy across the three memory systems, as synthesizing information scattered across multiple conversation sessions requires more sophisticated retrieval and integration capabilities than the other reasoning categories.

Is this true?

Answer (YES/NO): YES